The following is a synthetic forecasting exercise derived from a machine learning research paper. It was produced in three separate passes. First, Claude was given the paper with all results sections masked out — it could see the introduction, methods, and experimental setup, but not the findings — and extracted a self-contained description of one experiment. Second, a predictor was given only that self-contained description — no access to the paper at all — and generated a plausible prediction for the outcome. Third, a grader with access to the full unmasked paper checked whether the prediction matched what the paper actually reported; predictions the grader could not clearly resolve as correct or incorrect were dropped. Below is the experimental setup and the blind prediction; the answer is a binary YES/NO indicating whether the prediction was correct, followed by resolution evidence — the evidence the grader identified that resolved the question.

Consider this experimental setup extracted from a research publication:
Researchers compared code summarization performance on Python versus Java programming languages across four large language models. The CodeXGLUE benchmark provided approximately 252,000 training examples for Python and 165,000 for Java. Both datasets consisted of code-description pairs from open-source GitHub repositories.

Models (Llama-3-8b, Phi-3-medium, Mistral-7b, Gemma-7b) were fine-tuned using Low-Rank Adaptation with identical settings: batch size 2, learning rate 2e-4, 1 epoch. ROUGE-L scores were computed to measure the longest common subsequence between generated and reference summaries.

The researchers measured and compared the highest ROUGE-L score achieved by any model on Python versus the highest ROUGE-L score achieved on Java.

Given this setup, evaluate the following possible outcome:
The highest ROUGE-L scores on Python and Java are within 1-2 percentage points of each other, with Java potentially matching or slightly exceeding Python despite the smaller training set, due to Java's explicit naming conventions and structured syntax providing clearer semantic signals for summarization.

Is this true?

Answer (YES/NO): NO